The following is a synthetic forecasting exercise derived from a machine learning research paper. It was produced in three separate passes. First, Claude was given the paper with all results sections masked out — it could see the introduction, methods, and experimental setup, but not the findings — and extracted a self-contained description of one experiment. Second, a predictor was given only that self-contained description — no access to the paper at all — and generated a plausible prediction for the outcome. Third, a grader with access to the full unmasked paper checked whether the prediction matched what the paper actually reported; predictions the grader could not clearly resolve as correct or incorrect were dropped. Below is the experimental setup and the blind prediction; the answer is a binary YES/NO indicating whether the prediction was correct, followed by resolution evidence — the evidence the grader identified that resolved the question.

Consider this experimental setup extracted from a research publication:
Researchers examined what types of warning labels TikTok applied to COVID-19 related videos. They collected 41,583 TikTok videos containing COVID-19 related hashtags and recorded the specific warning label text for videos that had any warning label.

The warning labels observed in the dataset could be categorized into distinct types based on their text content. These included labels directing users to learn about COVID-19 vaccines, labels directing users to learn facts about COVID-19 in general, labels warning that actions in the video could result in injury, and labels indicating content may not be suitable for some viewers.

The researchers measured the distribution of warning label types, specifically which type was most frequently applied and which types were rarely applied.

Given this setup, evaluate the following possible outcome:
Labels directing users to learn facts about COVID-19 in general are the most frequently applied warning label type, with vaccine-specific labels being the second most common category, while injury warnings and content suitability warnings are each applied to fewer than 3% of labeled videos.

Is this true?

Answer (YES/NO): NO